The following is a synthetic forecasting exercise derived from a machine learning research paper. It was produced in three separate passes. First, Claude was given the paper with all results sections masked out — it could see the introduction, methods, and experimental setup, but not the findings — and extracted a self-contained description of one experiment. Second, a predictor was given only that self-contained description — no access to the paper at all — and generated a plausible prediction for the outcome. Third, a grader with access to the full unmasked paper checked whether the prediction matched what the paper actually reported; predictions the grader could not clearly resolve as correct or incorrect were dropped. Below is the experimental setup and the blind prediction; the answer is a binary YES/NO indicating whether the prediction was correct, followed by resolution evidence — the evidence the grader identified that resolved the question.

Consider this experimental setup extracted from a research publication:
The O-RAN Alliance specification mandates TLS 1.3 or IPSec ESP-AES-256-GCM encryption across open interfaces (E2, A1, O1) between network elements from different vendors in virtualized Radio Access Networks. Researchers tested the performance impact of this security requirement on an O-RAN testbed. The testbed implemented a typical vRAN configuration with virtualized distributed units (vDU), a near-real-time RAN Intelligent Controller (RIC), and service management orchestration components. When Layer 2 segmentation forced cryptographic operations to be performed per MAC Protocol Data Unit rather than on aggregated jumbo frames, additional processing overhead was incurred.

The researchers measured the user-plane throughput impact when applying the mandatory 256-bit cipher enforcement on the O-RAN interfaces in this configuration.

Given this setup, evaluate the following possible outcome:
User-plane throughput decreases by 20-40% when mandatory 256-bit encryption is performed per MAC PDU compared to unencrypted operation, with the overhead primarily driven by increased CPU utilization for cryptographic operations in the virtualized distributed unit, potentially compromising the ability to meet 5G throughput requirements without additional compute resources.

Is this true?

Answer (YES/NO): NO